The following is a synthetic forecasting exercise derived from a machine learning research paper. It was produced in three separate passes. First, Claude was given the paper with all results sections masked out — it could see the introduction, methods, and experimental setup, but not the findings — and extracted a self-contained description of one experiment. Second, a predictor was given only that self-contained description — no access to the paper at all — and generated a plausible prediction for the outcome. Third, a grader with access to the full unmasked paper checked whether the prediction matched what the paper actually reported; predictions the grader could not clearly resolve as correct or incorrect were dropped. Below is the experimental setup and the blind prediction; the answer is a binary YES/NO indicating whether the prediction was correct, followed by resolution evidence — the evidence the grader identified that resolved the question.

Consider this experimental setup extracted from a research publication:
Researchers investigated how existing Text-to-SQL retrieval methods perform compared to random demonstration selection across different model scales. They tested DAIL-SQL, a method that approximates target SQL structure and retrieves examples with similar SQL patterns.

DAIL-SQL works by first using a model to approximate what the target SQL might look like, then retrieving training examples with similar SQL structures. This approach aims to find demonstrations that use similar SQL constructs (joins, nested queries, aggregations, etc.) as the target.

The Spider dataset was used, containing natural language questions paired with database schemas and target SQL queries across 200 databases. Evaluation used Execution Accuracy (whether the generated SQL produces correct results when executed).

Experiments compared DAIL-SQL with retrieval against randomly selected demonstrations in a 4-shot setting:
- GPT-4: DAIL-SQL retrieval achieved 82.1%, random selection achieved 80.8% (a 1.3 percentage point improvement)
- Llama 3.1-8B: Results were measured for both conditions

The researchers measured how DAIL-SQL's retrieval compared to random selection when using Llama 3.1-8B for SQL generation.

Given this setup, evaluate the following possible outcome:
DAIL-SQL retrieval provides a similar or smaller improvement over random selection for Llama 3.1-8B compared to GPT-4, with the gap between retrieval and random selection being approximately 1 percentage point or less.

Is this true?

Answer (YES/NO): YES